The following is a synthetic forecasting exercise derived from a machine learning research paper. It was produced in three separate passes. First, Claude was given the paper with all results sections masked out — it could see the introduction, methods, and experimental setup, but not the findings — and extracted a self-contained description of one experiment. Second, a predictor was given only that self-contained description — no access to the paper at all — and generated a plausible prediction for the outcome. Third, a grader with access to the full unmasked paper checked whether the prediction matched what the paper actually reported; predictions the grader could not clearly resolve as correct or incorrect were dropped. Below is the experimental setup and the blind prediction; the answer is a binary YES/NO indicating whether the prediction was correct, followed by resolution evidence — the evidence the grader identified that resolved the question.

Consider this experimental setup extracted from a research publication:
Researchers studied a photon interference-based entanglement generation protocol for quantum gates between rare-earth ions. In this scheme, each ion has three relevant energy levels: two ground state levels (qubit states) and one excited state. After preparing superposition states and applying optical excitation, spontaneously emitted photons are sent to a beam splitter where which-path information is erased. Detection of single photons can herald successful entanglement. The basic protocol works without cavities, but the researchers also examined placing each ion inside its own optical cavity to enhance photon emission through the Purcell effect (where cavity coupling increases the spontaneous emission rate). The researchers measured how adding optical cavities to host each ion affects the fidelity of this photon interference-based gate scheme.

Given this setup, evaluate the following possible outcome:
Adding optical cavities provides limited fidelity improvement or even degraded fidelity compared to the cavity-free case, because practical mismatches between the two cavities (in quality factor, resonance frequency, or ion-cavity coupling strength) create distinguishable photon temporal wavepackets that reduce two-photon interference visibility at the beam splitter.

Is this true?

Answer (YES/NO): NO